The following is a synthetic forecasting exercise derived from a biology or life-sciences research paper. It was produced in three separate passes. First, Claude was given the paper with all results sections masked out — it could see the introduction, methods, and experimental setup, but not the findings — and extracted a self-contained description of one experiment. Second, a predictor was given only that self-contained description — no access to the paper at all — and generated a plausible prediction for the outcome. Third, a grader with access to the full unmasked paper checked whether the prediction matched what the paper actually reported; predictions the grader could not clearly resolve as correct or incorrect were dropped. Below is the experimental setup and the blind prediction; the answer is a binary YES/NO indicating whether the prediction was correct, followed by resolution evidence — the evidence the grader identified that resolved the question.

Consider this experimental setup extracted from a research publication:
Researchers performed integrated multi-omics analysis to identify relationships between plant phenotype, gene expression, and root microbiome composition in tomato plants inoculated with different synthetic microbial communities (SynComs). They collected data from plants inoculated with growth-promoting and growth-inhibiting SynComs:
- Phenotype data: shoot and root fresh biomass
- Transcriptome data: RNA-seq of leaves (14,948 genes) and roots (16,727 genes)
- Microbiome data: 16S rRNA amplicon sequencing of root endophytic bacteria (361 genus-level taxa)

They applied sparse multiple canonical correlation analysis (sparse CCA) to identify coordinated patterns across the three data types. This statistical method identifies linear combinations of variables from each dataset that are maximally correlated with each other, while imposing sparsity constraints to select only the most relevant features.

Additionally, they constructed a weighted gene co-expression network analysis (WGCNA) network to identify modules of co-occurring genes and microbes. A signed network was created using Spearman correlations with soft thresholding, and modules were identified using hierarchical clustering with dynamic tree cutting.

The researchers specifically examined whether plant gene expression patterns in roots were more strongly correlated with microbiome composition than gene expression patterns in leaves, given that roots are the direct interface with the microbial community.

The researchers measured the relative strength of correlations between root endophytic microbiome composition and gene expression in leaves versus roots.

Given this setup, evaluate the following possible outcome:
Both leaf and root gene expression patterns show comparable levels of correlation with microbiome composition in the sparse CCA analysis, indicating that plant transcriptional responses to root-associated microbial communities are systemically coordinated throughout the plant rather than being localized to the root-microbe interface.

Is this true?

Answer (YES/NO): NO